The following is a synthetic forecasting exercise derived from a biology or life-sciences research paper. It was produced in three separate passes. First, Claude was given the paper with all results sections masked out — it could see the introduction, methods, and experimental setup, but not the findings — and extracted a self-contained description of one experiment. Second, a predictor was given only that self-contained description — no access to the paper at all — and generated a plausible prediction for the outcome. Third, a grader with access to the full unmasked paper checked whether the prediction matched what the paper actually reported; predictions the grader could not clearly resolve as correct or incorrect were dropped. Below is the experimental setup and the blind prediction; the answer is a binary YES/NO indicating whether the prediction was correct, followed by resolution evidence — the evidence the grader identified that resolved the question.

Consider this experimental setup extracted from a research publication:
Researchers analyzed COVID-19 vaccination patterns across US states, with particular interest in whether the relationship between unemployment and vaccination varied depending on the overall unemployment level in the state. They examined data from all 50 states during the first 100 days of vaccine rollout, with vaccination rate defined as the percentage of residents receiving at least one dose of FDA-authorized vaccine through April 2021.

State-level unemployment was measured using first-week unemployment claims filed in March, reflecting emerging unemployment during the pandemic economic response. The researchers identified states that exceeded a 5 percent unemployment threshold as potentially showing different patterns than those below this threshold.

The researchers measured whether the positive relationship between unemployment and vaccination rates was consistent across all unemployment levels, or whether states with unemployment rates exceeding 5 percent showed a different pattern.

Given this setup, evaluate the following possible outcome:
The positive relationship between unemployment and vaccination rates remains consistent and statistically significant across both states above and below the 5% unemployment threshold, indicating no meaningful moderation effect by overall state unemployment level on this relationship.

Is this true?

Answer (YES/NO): NO